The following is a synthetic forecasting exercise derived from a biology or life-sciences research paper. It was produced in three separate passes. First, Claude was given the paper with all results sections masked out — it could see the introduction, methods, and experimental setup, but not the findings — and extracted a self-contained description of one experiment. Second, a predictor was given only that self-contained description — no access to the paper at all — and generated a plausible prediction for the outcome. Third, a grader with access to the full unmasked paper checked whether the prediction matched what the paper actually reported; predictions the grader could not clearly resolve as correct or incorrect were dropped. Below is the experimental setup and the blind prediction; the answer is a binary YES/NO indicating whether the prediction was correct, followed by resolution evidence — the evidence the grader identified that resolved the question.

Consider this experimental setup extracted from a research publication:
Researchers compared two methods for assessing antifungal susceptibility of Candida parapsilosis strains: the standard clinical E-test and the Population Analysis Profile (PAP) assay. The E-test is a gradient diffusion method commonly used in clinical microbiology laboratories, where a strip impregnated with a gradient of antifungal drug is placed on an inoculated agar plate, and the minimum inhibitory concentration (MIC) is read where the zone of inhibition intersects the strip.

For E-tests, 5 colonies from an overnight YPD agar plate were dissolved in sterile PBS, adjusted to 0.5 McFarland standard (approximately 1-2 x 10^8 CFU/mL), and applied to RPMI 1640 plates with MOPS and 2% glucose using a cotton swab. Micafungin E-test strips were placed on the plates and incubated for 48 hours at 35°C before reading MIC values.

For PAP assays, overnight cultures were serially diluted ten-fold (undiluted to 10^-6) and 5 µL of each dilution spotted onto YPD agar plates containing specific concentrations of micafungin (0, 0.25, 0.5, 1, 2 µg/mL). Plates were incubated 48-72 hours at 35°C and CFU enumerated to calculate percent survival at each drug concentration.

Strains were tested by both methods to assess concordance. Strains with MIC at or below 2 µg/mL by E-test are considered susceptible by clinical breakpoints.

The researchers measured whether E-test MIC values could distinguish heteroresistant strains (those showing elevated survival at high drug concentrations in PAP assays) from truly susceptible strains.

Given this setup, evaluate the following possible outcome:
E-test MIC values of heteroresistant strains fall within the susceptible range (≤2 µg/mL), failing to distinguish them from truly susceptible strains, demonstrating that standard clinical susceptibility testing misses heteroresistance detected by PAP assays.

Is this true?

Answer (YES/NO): YES